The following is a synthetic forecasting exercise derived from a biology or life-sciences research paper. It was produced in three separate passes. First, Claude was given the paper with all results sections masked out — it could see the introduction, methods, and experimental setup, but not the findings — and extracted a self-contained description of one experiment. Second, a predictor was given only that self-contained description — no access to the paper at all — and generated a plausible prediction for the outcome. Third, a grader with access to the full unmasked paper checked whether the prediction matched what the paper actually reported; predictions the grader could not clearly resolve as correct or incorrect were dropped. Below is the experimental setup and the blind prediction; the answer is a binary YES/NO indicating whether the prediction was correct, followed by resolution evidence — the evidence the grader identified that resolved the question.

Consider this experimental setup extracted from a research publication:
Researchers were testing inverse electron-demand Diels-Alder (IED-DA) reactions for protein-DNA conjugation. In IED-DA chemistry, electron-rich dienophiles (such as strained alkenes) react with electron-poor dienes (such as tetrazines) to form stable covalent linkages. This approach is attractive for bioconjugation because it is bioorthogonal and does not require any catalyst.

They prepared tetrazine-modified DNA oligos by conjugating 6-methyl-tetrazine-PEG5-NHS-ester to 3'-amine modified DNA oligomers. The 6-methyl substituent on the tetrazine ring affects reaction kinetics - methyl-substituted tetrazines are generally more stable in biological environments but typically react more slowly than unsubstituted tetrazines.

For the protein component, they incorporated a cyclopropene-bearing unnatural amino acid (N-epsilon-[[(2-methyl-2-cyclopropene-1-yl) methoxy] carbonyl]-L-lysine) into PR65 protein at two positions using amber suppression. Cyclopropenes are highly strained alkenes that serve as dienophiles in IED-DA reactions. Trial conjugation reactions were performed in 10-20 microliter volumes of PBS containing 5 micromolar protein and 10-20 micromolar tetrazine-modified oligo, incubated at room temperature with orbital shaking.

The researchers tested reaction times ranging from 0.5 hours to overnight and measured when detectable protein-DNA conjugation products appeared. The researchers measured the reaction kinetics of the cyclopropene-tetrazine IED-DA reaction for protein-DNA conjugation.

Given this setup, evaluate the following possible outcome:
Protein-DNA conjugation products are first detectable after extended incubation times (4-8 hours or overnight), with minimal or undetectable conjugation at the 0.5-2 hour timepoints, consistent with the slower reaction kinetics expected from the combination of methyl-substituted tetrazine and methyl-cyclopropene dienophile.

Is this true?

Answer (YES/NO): YES